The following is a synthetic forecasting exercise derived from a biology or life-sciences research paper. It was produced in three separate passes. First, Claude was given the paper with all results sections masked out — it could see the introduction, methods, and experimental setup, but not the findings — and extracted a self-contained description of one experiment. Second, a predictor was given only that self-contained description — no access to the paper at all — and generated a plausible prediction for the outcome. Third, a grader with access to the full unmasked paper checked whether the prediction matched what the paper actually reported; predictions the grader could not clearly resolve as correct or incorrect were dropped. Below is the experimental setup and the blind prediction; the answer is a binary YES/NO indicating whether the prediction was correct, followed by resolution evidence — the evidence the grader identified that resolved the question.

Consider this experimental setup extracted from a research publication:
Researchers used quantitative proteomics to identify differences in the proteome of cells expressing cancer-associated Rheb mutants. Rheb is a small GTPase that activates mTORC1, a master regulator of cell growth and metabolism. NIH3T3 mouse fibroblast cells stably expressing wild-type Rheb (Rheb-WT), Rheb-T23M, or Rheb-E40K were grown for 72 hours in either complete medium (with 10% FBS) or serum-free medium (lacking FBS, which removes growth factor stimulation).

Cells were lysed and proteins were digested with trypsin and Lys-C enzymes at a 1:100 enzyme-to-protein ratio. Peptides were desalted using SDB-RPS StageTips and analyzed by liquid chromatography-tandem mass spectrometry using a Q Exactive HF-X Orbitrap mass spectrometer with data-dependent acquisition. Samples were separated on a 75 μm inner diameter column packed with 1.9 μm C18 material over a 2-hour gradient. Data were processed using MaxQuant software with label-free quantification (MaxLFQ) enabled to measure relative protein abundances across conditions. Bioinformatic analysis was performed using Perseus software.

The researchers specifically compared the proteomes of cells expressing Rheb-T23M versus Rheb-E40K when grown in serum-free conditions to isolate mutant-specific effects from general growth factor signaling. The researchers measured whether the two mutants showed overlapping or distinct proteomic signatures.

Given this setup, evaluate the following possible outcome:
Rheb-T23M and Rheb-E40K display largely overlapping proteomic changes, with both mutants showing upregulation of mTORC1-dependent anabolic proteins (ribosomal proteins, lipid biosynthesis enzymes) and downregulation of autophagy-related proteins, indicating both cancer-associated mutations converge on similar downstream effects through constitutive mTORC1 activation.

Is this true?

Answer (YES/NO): NO